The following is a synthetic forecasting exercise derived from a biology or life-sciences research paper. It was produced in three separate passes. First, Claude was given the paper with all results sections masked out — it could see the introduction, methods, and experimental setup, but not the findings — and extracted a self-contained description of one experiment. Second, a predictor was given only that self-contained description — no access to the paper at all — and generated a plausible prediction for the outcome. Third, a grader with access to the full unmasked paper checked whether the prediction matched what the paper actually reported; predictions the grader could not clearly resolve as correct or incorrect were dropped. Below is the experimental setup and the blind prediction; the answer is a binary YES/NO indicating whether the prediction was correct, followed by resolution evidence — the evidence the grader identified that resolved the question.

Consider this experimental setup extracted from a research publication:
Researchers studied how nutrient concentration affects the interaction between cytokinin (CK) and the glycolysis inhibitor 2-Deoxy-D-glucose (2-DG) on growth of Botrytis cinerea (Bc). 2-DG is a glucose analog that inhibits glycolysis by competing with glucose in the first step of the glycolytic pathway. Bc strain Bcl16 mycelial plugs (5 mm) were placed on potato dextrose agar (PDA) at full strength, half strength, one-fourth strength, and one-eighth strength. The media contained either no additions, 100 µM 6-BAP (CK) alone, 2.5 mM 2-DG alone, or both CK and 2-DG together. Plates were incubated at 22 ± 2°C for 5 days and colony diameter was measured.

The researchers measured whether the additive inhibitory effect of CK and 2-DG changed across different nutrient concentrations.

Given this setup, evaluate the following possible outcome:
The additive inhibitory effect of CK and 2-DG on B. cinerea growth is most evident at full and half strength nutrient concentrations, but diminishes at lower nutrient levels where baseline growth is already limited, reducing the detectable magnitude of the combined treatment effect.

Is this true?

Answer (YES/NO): NO